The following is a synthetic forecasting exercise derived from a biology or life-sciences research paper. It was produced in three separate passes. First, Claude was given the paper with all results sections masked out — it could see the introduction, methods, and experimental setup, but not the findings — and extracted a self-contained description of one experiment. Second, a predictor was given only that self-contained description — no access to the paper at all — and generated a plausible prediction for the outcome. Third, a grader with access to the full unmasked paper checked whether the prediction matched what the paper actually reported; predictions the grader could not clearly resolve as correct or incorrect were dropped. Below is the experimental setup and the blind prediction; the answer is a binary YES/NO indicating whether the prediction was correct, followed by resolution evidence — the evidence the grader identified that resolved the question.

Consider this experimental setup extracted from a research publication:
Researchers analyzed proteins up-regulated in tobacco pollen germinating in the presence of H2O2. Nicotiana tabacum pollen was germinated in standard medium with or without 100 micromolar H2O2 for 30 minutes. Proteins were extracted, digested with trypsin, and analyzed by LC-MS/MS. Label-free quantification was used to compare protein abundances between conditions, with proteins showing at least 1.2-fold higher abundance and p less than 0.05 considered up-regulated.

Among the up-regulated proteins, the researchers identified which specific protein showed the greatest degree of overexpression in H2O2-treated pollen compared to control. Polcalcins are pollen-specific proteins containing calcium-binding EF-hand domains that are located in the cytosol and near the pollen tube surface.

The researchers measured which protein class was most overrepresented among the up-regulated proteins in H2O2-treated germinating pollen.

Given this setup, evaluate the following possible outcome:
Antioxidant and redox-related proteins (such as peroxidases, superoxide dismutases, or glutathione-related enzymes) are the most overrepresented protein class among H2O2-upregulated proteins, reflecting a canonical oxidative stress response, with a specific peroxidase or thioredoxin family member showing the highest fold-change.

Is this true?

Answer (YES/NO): NO